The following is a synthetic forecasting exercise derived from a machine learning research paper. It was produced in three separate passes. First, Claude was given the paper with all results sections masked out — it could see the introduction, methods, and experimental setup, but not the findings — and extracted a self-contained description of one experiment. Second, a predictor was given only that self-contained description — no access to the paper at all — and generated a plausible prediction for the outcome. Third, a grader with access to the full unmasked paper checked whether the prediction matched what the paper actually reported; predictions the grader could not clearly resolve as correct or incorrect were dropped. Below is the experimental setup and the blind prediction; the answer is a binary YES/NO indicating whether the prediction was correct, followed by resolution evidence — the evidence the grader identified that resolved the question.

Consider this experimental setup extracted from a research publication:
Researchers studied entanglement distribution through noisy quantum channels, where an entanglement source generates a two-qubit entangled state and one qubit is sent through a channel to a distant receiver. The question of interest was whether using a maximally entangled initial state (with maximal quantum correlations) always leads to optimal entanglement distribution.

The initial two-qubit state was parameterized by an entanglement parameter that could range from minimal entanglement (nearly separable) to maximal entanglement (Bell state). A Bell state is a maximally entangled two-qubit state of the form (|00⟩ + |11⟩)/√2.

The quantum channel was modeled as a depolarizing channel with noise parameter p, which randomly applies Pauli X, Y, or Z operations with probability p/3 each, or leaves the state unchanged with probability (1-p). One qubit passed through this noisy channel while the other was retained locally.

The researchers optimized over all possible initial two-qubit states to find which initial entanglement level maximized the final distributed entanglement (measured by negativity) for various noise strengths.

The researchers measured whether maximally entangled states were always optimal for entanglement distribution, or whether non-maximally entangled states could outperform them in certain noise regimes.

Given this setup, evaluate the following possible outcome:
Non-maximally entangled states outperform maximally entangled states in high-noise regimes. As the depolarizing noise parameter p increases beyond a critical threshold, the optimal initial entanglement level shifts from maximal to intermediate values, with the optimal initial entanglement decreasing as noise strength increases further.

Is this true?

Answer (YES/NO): YES